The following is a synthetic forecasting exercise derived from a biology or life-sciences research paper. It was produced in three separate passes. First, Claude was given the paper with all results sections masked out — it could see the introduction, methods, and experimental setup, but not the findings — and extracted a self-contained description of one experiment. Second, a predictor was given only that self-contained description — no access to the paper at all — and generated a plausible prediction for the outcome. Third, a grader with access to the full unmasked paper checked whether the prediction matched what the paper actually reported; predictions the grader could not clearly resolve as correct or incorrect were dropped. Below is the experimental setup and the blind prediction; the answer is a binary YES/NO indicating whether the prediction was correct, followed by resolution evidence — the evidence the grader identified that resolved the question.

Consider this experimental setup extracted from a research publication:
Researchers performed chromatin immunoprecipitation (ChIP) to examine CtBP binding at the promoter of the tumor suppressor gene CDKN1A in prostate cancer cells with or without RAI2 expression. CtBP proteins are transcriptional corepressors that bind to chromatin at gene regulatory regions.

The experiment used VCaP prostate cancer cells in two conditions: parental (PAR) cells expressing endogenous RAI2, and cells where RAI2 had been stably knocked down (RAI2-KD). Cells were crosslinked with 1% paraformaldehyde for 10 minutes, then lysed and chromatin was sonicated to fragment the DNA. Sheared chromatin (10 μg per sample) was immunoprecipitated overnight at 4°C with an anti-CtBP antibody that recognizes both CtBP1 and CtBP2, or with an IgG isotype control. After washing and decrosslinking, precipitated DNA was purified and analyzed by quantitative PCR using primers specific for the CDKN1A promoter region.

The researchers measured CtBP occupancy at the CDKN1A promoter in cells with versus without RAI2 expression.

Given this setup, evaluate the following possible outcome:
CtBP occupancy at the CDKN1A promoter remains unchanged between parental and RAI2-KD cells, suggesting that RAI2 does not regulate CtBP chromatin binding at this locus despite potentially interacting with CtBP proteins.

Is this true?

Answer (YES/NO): NO